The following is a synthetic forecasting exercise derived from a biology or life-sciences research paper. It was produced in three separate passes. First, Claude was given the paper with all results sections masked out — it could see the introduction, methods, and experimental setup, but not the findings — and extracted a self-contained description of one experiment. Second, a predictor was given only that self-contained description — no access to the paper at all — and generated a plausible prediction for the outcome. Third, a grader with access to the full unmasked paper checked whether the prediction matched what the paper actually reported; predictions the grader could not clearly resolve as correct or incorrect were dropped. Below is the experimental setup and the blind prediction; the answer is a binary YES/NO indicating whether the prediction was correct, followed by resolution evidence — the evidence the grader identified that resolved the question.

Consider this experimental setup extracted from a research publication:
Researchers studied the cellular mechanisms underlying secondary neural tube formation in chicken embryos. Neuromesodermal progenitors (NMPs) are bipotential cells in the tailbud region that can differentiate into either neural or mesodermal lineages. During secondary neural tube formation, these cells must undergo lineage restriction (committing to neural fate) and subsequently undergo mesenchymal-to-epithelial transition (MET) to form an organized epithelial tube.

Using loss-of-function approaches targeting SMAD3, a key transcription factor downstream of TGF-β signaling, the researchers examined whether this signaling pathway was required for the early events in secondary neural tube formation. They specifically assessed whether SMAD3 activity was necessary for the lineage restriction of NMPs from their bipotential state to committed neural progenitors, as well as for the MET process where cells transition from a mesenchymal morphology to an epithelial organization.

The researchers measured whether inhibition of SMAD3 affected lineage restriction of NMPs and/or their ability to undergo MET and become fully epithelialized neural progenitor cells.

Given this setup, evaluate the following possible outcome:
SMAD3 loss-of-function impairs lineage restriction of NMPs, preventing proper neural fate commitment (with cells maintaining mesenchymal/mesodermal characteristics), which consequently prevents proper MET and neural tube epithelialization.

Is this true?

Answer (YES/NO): NO